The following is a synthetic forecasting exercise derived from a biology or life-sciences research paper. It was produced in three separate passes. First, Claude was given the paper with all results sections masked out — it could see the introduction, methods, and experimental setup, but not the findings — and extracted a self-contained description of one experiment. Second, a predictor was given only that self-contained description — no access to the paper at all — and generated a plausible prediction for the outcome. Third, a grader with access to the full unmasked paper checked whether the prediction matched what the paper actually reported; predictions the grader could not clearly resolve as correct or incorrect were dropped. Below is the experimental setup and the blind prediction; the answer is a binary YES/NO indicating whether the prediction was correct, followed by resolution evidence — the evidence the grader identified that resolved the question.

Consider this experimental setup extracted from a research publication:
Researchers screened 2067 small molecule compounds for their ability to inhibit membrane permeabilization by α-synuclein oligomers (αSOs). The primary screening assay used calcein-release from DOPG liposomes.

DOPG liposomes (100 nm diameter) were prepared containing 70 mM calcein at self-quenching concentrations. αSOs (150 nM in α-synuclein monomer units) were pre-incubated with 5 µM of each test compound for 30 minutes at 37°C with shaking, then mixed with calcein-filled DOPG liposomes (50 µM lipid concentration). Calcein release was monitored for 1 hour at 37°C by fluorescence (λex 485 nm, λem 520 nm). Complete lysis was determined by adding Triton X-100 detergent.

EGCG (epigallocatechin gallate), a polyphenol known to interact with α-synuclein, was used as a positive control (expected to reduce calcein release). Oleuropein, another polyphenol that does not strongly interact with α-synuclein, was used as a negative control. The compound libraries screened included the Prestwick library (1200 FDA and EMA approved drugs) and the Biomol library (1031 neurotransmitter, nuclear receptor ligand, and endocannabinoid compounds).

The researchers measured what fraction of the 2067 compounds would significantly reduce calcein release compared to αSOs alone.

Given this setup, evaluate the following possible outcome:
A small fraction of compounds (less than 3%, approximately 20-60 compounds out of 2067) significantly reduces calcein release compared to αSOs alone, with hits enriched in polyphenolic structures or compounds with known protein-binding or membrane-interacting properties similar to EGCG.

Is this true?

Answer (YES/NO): NO